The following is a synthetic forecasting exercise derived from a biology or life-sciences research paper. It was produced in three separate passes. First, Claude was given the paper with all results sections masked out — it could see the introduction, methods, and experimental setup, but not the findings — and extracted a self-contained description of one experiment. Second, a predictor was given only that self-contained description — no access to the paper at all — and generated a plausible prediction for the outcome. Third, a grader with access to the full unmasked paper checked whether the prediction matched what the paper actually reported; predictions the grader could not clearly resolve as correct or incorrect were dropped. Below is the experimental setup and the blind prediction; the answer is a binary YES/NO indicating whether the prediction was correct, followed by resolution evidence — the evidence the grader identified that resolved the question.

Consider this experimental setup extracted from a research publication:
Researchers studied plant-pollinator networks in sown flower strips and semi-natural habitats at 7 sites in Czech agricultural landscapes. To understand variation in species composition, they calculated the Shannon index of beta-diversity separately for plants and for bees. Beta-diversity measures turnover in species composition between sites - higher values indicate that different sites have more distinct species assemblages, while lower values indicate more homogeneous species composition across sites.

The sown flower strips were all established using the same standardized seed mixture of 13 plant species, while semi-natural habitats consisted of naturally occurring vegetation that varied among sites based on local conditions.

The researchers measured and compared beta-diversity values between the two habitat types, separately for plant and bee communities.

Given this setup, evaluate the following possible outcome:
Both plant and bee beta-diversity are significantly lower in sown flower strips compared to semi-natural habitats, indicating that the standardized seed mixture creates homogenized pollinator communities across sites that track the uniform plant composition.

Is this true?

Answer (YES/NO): NO